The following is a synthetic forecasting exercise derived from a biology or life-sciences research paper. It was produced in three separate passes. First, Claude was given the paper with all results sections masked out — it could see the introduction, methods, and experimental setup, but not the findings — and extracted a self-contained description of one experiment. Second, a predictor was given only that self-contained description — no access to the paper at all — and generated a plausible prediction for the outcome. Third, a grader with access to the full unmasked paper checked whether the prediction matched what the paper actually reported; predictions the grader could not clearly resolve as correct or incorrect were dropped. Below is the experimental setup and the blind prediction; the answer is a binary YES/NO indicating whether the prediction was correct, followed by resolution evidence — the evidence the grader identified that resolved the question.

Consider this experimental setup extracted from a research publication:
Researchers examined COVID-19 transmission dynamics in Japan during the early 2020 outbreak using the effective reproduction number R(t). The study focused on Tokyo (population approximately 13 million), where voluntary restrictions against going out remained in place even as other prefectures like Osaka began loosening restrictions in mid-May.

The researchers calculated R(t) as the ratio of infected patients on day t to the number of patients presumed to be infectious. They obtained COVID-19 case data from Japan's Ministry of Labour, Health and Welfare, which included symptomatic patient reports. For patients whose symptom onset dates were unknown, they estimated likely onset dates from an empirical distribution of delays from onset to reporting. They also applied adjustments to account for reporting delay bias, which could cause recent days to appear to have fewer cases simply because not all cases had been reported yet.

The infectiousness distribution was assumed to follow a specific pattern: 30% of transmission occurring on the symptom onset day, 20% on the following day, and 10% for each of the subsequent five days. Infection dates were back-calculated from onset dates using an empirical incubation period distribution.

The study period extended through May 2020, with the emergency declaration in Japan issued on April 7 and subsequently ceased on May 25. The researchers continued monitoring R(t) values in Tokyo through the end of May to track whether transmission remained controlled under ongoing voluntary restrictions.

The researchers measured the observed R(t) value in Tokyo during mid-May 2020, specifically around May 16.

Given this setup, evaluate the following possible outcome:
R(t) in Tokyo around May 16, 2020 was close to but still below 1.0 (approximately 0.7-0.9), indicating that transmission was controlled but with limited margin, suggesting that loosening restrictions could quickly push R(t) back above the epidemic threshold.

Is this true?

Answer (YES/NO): NO